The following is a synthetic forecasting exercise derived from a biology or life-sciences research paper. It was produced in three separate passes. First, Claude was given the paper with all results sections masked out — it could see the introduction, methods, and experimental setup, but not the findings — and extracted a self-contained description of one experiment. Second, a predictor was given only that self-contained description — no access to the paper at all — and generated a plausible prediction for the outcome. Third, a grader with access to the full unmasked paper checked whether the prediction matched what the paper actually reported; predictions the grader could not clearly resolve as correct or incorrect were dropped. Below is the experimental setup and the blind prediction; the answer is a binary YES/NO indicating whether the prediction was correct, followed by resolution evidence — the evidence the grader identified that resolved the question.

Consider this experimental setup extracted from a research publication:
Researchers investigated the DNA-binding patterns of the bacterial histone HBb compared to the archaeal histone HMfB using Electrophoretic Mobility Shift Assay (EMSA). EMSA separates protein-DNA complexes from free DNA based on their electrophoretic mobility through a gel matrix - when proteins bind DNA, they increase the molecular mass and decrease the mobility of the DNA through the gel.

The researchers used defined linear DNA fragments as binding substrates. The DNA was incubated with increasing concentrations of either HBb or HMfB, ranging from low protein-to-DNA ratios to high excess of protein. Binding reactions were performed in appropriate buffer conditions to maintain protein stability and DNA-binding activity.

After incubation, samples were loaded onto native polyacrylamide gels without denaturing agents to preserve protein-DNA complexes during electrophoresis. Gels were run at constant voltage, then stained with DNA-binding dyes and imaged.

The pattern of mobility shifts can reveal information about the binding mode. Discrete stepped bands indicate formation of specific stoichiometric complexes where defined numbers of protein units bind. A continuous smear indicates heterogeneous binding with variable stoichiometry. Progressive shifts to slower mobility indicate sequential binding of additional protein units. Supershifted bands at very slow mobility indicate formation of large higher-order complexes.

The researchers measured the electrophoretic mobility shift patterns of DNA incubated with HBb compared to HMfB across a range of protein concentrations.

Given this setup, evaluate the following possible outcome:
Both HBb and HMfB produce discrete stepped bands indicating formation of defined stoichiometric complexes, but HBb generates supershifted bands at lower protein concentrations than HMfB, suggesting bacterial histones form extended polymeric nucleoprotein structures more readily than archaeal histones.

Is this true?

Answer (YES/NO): NO